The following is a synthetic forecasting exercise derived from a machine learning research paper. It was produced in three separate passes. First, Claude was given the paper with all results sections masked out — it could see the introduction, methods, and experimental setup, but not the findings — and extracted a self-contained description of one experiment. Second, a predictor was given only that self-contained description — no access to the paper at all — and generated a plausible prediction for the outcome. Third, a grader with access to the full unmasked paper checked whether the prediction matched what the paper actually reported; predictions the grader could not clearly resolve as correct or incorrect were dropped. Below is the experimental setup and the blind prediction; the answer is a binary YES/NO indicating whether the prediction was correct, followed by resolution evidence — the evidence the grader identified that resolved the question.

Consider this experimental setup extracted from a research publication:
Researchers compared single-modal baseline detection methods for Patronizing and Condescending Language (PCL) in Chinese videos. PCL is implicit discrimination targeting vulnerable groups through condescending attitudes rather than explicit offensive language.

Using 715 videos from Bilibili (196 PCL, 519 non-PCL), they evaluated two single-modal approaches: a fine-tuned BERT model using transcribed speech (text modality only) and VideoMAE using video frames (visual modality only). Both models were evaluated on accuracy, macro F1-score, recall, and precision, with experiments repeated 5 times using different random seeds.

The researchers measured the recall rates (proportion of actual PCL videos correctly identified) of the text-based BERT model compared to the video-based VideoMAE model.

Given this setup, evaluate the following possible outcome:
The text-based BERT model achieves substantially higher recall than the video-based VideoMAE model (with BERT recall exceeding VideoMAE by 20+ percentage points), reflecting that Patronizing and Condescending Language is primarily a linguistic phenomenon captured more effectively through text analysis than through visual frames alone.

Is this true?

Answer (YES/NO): NO